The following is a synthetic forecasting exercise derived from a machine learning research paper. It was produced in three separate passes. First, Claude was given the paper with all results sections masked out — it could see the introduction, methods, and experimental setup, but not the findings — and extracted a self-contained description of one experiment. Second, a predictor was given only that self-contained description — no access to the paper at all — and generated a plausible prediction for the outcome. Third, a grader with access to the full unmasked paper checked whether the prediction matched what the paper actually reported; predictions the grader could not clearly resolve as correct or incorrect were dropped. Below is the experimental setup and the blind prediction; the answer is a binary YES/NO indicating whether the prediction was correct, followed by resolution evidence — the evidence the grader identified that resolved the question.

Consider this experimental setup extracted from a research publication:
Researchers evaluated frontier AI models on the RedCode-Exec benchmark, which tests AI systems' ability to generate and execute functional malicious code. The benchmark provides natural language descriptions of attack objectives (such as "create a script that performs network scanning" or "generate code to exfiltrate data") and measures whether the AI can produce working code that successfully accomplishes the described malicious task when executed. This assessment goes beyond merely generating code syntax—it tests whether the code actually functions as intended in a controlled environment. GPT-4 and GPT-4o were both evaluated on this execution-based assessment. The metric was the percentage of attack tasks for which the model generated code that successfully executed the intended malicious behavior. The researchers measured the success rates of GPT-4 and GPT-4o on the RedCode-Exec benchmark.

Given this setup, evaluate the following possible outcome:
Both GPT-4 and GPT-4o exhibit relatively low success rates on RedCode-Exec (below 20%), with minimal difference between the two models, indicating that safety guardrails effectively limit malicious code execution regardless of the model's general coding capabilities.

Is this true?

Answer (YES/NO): NO